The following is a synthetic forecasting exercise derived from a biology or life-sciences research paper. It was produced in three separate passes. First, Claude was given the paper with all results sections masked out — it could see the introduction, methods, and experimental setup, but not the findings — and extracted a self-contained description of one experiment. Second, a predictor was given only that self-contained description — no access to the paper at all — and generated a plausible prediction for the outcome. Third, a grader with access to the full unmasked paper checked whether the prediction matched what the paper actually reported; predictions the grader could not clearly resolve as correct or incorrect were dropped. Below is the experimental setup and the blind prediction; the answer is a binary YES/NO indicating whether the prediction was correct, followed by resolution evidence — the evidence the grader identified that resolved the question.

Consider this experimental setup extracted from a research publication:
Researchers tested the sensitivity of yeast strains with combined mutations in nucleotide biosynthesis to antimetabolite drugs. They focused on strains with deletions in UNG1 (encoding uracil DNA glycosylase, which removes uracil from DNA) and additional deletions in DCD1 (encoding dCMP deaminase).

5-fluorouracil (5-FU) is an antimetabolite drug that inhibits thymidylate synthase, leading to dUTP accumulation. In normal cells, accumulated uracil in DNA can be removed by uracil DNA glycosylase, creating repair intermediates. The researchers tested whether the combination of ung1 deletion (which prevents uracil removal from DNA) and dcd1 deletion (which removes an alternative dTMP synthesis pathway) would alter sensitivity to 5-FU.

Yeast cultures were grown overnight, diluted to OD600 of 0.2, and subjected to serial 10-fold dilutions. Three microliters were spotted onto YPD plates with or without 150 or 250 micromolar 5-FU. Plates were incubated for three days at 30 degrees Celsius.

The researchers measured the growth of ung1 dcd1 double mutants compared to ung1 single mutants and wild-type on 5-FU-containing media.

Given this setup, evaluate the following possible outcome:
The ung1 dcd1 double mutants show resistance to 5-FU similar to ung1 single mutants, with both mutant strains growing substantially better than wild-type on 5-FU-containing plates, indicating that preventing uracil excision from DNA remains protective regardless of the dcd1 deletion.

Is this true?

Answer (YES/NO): NO